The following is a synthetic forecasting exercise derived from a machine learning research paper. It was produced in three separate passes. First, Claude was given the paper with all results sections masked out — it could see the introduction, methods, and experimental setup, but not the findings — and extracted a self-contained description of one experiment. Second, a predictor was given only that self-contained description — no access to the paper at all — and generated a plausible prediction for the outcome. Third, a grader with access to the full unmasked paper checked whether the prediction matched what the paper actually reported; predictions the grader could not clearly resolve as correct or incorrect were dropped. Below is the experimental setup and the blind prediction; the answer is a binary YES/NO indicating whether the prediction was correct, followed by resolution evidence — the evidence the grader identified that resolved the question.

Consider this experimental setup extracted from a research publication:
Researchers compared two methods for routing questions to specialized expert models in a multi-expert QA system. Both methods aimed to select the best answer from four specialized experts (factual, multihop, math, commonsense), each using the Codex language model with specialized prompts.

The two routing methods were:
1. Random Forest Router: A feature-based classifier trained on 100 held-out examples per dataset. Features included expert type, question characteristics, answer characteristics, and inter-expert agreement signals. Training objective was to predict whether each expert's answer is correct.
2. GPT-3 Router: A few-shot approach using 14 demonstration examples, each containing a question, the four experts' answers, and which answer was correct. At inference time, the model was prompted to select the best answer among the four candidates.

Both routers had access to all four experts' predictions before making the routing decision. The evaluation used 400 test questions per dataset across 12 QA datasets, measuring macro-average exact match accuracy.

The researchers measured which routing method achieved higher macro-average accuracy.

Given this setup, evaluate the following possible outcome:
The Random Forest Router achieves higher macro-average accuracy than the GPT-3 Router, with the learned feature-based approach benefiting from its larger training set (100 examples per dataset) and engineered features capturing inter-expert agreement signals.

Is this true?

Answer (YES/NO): YES